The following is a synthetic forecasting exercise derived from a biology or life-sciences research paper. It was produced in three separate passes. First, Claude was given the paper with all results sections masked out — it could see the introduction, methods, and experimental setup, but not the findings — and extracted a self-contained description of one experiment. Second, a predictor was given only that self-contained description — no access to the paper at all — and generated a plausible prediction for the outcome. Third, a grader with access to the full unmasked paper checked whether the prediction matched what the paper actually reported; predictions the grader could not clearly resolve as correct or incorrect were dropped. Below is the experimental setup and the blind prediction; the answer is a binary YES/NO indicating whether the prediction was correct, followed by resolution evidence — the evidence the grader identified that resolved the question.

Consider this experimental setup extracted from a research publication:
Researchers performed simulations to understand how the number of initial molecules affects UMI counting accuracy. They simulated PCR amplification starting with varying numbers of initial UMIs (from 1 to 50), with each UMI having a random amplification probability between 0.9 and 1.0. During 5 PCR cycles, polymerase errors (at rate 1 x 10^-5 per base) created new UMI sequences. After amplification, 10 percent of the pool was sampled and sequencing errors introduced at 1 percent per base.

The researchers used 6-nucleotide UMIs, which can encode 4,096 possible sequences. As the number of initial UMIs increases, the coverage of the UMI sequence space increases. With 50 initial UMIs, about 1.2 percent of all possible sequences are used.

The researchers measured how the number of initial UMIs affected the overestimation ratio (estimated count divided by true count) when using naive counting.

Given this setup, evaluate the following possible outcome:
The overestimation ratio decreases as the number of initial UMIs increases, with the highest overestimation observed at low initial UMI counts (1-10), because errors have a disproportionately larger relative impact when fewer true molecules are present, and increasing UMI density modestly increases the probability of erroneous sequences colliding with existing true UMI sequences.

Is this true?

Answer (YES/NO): NO